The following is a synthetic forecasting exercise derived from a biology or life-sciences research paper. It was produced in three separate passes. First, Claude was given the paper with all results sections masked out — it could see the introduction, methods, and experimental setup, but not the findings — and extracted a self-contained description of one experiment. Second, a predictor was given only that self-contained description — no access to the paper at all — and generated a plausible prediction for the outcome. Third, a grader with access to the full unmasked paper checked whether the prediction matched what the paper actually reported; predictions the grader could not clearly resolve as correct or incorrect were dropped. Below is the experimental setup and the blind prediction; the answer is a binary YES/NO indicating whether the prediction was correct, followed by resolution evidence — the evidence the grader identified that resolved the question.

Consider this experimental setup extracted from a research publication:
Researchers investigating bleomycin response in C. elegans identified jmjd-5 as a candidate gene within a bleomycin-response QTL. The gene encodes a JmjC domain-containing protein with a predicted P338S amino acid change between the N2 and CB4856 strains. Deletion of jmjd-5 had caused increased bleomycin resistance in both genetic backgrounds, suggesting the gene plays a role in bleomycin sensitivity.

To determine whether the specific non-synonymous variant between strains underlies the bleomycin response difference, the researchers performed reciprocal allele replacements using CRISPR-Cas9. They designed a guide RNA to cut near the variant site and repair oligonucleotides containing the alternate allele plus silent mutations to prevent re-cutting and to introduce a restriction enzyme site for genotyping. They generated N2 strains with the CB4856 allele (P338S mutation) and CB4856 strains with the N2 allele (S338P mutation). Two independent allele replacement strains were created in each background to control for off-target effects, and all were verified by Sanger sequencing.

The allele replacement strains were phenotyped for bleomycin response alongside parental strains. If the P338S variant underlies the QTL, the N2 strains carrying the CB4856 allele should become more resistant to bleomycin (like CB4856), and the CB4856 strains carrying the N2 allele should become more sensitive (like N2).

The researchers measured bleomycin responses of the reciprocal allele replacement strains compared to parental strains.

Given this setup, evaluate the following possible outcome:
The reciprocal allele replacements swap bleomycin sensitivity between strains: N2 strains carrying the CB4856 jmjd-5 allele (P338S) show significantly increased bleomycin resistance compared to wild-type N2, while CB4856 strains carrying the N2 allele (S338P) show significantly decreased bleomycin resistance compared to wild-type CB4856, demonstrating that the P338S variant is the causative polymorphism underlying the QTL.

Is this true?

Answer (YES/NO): NO